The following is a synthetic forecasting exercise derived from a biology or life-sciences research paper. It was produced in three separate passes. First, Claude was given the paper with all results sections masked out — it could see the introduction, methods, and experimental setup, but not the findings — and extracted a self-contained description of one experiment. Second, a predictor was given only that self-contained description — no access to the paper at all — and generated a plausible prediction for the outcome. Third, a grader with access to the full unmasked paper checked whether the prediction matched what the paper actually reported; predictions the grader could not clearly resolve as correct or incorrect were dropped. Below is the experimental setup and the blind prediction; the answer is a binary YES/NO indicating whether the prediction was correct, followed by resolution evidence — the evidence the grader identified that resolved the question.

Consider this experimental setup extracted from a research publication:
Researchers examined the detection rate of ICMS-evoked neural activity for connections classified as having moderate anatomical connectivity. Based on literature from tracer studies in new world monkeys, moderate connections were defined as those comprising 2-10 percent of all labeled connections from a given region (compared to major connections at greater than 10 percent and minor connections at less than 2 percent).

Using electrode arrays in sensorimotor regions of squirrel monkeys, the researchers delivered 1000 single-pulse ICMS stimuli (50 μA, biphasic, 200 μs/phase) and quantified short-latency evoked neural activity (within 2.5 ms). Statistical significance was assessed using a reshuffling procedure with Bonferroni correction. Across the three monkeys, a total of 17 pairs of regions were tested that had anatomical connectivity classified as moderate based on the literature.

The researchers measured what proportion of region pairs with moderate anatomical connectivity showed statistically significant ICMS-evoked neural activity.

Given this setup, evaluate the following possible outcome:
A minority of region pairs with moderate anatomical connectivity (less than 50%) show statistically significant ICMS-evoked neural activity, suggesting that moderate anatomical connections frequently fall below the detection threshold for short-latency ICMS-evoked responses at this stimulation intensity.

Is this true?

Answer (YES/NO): NO